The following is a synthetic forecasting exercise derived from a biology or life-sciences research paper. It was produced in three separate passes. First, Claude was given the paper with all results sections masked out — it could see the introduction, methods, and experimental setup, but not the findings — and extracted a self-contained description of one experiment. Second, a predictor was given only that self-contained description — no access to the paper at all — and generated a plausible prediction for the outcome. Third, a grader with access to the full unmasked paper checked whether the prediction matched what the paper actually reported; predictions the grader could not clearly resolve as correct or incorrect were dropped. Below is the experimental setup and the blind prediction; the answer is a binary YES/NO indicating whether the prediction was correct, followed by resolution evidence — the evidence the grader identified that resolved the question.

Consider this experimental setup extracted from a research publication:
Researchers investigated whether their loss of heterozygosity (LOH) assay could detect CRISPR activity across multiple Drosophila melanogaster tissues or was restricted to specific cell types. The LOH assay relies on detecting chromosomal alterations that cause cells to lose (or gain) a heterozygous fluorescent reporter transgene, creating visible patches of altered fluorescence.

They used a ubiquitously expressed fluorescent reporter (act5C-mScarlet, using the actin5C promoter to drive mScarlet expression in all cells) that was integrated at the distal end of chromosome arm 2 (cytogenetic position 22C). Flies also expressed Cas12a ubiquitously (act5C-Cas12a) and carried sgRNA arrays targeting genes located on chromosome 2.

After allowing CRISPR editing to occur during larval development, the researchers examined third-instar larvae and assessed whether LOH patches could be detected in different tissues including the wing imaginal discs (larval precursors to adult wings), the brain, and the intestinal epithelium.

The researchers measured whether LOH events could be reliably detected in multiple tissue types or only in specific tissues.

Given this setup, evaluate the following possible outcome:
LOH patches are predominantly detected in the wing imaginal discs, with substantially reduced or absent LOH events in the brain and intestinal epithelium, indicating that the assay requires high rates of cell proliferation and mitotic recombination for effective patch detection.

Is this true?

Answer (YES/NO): NO